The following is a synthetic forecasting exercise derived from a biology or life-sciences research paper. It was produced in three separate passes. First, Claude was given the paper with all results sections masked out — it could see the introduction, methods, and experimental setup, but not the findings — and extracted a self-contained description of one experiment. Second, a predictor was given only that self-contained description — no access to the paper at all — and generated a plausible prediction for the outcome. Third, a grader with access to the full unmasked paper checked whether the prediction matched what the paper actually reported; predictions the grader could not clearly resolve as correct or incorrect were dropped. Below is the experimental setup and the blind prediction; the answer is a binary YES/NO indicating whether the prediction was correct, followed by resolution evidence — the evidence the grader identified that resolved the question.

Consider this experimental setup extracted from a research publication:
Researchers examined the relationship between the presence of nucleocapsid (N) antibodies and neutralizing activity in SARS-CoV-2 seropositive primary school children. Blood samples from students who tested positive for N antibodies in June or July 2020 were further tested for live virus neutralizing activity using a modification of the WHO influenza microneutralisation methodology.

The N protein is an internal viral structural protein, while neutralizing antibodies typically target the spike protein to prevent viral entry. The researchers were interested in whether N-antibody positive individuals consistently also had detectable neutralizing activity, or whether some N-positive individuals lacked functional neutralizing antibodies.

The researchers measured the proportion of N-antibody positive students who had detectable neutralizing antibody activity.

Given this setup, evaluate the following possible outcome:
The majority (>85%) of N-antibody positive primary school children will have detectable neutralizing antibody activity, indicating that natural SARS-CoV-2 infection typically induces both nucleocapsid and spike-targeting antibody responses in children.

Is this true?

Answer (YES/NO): NO